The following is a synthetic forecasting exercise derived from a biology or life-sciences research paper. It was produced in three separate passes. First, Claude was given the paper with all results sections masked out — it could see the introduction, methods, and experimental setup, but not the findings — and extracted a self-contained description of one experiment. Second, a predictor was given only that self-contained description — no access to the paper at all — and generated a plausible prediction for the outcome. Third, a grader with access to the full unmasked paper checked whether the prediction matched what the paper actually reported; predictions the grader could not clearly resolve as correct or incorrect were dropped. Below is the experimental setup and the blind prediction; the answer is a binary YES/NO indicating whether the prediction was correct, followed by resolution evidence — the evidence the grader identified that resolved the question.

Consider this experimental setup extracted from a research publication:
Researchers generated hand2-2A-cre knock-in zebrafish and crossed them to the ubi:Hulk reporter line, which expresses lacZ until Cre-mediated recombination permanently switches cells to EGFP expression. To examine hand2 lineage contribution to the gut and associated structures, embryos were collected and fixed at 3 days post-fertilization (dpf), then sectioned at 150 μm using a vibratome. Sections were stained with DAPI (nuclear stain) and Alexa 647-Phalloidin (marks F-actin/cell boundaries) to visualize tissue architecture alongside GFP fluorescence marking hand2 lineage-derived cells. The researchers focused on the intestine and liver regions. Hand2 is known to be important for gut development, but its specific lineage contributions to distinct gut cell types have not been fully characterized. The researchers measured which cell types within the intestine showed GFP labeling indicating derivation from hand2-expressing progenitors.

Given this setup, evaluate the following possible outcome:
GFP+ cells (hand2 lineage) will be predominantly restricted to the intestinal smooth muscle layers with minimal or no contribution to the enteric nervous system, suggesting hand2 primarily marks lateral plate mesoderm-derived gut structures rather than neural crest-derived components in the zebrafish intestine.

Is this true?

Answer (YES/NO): NO